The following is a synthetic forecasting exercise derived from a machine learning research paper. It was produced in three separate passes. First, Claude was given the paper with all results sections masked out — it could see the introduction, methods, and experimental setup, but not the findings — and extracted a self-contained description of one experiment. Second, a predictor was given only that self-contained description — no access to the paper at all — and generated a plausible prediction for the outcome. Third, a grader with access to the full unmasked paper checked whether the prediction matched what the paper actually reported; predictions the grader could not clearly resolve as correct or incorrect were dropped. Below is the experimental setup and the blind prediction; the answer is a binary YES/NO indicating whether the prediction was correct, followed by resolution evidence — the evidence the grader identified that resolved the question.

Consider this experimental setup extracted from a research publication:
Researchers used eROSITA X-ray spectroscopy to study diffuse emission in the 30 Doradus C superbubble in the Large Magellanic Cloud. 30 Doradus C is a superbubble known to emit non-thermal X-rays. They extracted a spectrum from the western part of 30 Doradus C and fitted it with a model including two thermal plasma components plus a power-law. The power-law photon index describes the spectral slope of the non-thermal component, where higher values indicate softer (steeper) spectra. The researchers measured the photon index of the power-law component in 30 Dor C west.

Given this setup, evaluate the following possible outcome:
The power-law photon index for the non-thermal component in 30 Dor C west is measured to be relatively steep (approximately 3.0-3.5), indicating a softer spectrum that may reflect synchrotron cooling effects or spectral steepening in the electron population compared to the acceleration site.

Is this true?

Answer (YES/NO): NO